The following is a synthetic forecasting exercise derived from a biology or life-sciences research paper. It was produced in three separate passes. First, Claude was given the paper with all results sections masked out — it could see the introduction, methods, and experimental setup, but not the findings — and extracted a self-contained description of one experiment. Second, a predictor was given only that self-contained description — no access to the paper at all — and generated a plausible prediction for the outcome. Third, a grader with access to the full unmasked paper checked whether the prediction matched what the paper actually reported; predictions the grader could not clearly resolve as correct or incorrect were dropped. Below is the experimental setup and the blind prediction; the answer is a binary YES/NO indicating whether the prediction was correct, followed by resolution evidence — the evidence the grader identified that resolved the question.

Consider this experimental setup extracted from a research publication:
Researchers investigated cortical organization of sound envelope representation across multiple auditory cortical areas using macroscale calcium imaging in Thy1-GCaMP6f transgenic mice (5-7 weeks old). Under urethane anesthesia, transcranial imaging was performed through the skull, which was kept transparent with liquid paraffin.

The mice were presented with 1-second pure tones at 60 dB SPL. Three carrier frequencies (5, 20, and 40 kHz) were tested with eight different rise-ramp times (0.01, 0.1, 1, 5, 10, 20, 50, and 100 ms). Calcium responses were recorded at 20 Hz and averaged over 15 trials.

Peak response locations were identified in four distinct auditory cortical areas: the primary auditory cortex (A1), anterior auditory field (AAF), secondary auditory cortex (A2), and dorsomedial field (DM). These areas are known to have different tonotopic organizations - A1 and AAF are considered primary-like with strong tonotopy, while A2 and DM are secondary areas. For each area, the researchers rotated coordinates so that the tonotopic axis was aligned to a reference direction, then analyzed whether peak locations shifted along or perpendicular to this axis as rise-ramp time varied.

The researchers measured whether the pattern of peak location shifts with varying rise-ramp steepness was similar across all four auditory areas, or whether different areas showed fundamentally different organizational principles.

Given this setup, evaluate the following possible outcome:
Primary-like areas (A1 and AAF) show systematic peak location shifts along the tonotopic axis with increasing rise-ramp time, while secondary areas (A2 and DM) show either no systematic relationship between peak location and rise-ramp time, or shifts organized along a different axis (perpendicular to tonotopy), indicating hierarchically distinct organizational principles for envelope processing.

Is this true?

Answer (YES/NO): NO